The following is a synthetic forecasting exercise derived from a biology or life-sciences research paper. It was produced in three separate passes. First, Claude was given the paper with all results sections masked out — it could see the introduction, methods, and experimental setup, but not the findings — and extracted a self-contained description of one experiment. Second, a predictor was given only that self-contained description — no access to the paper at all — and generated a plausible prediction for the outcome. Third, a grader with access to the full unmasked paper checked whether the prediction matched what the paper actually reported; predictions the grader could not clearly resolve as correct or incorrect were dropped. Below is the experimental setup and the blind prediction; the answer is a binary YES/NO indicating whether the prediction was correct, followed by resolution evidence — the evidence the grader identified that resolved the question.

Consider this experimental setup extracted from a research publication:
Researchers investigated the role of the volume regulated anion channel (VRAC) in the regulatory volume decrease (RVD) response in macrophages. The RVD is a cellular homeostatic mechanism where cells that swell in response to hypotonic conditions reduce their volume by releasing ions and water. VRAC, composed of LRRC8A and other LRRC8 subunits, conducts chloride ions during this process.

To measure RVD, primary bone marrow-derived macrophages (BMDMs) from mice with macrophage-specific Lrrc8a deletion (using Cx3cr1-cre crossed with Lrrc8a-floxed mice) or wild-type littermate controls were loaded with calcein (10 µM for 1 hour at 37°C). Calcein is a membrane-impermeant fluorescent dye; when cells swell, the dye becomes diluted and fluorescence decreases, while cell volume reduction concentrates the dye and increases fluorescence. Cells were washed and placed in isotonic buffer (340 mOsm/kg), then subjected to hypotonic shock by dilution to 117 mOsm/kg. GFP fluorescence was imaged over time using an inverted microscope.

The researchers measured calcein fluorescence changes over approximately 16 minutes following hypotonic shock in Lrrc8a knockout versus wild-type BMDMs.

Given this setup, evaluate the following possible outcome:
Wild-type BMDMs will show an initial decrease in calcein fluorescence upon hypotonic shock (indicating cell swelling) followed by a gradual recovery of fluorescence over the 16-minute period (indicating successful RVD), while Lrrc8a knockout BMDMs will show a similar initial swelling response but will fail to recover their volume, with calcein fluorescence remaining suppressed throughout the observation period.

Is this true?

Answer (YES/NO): YES